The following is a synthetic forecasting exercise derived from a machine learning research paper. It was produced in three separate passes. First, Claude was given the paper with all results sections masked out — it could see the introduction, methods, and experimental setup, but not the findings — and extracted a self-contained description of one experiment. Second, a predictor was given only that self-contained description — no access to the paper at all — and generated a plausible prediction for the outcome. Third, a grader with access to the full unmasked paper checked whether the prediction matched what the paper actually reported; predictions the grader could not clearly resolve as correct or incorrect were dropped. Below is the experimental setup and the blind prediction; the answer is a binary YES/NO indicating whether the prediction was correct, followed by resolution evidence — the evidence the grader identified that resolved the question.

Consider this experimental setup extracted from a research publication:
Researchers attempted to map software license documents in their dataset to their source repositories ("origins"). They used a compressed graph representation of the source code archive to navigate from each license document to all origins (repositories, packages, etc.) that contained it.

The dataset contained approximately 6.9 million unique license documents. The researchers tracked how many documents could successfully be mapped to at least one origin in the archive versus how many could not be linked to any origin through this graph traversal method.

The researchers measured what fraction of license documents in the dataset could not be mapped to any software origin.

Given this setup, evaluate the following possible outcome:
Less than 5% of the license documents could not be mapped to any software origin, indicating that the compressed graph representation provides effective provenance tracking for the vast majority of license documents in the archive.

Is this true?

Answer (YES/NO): YES